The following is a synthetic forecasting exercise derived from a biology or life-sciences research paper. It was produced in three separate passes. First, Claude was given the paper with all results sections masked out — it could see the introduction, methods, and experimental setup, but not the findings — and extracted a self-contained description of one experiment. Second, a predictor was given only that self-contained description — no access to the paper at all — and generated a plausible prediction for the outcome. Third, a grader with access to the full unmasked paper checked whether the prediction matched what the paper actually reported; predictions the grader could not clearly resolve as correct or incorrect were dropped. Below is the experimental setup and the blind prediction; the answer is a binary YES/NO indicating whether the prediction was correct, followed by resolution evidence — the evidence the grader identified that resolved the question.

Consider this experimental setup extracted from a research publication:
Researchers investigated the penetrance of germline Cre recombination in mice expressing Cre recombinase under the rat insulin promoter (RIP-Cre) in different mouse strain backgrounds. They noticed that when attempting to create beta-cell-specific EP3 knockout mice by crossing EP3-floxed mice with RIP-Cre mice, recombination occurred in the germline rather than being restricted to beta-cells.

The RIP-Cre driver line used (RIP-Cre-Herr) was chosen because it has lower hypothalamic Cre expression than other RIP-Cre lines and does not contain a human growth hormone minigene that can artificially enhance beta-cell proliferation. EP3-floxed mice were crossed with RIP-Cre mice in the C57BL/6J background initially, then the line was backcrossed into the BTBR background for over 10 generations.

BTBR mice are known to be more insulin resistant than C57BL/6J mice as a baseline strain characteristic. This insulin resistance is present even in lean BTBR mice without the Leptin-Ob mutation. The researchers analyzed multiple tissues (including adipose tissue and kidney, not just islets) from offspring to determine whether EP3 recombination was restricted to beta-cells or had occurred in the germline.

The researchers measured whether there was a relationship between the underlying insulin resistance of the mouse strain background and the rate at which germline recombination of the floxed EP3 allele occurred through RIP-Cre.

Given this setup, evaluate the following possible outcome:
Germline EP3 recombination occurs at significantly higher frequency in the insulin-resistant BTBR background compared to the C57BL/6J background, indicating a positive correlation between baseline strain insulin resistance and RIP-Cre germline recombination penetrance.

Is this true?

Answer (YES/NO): YES